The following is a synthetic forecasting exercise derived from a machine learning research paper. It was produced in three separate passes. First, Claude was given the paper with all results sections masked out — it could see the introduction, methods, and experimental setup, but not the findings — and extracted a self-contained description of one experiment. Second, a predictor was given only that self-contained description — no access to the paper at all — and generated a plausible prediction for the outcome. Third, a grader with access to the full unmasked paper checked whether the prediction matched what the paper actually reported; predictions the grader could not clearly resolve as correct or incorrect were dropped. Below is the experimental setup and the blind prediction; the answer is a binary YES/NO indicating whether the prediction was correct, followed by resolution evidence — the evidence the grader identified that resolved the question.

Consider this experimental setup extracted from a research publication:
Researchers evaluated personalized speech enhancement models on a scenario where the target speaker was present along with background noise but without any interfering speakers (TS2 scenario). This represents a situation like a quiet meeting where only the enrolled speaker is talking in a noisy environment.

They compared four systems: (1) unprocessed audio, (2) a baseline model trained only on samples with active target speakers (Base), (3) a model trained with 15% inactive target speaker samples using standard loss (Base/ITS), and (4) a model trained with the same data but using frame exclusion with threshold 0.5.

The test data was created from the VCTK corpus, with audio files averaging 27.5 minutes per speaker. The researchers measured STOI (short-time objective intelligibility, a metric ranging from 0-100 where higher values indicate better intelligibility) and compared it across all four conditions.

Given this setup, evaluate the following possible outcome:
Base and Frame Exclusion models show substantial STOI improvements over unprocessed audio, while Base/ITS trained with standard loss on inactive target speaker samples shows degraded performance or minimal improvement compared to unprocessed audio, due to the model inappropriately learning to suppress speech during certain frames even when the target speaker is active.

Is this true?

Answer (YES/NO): NO